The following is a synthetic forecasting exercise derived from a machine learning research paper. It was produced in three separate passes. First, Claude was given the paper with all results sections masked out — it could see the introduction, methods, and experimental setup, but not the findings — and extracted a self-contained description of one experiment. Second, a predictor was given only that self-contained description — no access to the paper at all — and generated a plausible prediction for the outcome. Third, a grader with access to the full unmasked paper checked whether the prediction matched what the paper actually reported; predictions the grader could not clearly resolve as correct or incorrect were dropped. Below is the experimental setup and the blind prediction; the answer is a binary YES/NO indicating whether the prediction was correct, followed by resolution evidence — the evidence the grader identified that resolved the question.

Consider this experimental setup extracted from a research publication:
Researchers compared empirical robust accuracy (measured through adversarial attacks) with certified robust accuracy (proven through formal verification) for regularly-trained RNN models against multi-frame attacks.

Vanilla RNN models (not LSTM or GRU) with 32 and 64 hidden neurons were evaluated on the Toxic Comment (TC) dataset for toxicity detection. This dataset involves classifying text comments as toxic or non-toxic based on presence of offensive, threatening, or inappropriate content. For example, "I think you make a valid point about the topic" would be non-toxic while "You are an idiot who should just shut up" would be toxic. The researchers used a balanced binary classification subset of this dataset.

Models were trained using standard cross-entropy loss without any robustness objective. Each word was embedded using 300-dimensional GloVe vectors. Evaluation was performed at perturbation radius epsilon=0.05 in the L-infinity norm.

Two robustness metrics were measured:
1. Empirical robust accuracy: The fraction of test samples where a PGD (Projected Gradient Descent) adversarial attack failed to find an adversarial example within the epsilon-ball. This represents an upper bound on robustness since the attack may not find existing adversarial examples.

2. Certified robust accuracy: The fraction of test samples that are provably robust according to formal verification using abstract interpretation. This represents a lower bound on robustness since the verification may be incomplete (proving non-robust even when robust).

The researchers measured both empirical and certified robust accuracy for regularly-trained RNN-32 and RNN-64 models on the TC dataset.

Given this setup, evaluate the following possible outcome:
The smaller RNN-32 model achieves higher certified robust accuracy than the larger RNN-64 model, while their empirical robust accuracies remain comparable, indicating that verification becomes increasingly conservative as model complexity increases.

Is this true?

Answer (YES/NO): NO